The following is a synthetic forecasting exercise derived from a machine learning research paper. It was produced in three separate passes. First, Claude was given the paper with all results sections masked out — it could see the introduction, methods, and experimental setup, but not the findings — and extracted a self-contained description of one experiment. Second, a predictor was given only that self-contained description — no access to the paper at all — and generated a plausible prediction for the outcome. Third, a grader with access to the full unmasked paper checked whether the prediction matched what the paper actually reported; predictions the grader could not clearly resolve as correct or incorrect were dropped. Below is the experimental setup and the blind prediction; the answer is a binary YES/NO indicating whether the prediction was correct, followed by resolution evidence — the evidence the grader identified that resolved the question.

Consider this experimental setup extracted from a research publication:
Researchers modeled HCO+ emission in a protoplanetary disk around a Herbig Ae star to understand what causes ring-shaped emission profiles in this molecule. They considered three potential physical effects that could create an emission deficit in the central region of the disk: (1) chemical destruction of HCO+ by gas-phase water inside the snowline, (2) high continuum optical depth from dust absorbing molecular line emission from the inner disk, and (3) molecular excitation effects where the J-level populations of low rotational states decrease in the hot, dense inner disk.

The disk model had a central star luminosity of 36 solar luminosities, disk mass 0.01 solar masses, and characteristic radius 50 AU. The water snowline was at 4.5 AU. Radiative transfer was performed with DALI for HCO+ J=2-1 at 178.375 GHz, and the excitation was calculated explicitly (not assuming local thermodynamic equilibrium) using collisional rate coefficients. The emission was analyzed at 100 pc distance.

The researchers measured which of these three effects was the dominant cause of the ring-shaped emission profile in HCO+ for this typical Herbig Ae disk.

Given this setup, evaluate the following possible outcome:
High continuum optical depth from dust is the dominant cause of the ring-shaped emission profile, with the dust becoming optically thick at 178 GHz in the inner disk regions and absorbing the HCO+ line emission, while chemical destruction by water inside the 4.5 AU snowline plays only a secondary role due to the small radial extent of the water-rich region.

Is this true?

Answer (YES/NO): YES